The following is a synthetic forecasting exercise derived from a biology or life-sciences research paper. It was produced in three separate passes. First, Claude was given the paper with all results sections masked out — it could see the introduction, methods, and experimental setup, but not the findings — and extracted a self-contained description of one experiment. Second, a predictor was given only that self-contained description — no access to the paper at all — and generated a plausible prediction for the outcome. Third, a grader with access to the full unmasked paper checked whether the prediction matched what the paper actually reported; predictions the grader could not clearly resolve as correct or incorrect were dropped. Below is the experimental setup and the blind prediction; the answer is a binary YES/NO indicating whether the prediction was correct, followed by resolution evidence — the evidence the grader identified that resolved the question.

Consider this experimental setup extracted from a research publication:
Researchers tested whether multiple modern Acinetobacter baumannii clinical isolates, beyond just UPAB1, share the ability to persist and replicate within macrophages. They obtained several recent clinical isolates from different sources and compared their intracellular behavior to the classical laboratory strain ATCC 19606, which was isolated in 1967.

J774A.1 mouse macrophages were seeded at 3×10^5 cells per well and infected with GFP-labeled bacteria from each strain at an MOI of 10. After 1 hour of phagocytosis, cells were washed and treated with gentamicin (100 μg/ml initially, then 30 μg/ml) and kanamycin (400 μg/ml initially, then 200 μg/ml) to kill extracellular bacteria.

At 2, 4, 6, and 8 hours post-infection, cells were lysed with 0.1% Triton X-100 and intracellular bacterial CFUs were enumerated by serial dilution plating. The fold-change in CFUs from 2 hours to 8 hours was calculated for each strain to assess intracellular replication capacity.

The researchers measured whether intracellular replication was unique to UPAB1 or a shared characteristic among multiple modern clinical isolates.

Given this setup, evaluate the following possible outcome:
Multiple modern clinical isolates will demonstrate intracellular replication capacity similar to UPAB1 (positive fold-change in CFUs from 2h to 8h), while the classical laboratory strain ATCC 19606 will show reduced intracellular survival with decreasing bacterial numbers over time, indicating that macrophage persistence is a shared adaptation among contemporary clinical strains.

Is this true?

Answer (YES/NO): YES